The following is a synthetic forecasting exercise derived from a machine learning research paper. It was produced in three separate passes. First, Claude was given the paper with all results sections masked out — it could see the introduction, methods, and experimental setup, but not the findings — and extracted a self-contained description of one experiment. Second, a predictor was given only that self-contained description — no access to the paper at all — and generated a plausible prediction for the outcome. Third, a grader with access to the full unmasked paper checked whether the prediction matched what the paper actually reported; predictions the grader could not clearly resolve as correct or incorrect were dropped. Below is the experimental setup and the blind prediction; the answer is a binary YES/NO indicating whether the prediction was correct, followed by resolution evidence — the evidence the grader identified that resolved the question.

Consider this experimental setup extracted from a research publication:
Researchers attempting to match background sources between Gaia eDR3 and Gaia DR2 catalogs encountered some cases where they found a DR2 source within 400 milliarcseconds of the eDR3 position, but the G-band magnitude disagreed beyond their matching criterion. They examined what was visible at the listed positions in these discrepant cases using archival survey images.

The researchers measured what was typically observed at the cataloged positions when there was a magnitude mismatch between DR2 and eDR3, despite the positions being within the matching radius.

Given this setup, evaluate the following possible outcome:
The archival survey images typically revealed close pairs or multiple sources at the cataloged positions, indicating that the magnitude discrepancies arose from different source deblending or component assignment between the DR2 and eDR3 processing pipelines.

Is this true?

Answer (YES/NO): NO